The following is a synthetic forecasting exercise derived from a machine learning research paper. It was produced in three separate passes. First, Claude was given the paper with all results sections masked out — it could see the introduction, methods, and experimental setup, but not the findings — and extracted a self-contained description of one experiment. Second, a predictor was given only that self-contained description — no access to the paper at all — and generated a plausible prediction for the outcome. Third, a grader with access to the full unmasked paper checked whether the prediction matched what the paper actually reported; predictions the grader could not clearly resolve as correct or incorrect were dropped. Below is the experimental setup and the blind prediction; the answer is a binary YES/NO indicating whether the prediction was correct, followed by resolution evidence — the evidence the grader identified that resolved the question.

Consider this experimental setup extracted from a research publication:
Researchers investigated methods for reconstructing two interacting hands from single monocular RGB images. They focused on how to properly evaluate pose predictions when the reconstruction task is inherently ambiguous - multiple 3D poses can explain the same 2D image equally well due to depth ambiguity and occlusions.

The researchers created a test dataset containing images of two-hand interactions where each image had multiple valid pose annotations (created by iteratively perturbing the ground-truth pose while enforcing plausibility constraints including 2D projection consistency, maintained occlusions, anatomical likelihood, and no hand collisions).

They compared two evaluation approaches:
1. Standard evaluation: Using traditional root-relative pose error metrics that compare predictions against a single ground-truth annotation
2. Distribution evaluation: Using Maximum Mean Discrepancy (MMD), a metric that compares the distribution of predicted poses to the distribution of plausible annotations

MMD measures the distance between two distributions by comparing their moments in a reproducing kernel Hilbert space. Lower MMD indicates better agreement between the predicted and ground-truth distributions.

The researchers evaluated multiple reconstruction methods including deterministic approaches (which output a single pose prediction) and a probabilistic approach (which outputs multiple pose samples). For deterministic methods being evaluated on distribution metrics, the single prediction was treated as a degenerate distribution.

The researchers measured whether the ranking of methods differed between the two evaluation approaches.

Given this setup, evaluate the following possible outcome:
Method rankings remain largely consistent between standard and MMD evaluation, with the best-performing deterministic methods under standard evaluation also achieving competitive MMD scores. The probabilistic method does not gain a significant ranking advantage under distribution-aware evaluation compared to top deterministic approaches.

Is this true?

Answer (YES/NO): NO